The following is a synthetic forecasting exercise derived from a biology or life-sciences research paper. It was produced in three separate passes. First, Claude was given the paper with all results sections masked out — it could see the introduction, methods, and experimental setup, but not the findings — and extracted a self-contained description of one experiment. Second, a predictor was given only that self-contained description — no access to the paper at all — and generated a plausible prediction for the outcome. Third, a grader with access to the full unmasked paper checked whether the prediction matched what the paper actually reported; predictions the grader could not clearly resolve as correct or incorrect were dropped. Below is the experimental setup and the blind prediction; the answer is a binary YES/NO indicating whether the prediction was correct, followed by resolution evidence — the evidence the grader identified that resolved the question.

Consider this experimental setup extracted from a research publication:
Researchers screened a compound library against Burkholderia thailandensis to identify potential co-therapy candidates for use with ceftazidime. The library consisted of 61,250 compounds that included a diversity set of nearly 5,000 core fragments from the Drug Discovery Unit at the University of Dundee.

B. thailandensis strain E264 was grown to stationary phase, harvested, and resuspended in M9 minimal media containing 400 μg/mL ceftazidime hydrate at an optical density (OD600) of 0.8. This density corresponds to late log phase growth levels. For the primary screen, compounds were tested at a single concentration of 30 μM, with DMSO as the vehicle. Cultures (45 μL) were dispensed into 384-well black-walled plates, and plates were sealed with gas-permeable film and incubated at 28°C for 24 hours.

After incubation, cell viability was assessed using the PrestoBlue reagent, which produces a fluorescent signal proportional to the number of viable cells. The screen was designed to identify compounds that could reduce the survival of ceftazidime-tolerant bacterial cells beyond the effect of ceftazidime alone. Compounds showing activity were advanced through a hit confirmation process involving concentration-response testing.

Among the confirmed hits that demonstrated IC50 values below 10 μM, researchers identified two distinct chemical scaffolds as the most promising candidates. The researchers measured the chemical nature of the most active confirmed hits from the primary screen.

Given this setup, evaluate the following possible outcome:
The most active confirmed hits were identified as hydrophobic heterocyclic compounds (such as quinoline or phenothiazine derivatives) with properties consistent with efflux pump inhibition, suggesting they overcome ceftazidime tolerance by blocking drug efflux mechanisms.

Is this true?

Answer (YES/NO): NO